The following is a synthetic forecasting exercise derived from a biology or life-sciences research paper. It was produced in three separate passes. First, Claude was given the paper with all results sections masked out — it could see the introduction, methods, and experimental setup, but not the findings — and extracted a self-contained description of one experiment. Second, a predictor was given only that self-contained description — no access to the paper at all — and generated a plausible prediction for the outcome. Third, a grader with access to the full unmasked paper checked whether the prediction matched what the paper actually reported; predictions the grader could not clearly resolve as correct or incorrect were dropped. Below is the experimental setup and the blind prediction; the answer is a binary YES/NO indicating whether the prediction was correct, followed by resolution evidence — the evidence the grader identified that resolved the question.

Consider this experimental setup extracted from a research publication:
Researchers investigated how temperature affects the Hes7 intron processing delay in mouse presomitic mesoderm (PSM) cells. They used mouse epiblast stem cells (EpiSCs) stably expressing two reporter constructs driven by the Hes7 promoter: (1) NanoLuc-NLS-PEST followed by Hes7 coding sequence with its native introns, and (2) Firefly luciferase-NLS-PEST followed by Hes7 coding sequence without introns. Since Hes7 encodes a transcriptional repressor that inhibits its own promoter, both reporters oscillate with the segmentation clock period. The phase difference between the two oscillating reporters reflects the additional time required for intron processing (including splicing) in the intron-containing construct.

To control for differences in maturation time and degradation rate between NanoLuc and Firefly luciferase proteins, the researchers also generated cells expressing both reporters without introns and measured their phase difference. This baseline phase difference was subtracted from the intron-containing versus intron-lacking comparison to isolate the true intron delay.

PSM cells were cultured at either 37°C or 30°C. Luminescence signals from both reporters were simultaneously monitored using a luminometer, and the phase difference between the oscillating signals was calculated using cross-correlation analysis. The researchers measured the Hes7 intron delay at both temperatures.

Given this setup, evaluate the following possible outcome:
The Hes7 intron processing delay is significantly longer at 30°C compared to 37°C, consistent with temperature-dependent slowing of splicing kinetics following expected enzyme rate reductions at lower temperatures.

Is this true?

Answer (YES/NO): YES